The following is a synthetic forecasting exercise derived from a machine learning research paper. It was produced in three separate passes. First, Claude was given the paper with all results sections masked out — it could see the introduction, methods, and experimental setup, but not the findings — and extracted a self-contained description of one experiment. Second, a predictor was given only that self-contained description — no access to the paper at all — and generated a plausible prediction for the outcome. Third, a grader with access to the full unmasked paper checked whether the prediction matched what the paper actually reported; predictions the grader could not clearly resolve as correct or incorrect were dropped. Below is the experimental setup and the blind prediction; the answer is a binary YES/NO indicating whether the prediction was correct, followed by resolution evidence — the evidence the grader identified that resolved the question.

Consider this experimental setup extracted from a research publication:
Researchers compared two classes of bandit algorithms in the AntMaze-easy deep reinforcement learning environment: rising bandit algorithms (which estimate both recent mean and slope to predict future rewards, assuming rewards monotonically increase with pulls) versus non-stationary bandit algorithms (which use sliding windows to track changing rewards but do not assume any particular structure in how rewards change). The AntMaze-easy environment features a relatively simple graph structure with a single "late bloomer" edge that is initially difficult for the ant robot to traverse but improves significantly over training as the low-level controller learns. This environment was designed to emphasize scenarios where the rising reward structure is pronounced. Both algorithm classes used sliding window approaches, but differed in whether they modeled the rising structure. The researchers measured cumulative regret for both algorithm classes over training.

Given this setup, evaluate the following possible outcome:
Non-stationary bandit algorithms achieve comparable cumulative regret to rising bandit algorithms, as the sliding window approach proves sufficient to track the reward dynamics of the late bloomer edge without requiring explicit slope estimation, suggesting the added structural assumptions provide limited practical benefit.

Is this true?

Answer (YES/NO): NO